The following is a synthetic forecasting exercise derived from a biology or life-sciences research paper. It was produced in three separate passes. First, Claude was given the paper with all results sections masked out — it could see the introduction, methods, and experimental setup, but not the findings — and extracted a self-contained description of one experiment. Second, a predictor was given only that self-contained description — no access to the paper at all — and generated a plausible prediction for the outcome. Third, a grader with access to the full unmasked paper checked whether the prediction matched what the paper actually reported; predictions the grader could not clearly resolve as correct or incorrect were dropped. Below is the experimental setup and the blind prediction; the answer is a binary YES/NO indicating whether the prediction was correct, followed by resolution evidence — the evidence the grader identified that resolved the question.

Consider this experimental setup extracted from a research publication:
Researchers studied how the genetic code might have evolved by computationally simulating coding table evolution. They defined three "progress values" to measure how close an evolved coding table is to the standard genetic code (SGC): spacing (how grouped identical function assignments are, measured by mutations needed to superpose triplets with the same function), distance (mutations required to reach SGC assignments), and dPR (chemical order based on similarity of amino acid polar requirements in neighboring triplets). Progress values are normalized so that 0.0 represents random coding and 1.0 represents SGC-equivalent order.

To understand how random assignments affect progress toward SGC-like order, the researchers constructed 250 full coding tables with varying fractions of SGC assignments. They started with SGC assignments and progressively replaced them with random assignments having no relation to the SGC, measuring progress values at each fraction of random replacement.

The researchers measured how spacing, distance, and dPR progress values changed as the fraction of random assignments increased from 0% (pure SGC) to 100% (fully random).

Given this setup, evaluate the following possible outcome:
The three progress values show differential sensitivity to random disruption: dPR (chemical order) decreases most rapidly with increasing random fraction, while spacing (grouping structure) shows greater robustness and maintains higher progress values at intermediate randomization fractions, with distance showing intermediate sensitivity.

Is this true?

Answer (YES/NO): NO